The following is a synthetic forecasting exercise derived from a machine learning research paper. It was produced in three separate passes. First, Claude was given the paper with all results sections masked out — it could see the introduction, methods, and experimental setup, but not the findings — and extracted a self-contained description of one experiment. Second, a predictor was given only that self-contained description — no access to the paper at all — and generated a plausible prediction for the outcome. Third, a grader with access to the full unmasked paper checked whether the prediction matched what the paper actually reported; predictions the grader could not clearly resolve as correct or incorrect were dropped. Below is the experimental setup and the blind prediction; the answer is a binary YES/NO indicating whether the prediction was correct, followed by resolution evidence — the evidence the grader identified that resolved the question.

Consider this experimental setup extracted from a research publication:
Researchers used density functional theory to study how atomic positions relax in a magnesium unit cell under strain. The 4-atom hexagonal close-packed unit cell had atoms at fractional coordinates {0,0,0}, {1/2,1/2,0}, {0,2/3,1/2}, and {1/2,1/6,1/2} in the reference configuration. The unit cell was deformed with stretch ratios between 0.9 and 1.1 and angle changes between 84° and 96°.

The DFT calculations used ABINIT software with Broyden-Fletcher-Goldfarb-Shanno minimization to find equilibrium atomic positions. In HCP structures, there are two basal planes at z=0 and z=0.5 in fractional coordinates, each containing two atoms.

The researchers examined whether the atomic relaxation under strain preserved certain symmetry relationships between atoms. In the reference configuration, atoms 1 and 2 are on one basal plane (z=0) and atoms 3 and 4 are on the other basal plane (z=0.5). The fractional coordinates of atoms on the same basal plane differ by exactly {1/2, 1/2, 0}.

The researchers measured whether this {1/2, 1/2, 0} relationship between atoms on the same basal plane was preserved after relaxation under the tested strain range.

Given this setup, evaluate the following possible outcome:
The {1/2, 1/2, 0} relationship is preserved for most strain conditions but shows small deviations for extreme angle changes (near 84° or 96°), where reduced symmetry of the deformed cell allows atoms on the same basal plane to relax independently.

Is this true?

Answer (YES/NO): NO